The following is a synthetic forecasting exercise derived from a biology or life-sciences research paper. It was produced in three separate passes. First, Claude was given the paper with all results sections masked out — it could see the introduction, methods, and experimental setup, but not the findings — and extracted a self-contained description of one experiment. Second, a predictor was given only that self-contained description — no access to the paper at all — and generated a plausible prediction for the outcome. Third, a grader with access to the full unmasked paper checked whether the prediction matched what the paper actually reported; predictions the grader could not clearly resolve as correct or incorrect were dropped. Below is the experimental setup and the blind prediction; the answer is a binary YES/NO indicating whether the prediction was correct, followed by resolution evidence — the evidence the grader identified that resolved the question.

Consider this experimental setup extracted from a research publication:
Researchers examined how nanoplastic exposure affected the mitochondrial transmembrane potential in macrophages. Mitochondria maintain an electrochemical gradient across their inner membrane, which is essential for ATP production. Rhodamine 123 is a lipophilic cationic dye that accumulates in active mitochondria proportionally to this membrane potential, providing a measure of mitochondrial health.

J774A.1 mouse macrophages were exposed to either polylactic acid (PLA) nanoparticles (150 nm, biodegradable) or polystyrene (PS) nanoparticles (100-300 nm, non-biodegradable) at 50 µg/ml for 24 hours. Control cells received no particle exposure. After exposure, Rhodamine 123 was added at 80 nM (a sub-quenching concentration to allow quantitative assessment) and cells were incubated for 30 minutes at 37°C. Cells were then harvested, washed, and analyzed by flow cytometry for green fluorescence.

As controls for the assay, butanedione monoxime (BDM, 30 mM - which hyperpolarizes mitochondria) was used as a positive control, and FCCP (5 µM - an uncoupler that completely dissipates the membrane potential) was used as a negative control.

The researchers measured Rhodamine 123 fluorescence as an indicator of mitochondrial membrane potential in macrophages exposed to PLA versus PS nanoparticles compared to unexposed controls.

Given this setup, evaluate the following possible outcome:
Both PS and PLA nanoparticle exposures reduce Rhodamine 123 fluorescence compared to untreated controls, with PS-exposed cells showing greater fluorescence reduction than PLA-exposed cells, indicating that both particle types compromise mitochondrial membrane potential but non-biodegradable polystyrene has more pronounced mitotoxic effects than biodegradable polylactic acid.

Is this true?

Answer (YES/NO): NO